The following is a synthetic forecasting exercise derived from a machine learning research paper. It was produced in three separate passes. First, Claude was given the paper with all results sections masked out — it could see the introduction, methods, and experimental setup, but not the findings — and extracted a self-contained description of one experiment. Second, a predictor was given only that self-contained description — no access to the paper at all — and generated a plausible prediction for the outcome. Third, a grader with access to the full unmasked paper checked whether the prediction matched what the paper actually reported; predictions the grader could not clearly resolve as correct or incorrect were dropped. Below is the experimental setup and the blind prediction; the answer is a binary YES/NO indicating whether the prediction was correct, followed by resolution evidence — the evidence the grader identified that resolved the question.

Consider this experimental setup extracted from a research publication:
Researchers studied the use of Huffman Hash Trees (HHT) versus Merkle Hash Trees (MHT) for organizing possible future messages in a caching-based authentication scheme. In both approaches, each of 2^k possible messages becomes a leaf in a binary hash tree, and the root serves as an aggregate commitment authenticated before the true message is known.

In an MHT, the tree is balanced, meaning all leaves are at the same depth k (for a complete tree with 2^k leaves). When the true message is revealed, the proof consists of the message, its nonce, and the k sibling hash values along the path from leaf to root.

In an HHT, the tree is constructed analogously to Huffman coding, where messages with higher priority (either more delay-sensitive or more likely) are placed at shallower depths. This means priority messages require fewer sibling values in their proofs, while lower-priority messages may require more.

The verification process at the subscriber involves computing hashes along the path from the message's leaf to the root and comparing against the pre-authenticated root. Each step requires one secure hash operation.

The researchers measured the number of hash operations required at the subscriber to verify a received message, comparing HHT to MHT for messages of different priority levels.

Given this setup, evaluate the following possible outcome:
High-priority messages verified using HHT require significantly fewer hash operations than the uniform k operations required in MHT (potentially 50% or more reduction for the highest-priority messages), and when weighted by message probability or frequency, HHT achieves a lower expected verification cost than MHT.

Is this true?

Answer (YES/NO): YES